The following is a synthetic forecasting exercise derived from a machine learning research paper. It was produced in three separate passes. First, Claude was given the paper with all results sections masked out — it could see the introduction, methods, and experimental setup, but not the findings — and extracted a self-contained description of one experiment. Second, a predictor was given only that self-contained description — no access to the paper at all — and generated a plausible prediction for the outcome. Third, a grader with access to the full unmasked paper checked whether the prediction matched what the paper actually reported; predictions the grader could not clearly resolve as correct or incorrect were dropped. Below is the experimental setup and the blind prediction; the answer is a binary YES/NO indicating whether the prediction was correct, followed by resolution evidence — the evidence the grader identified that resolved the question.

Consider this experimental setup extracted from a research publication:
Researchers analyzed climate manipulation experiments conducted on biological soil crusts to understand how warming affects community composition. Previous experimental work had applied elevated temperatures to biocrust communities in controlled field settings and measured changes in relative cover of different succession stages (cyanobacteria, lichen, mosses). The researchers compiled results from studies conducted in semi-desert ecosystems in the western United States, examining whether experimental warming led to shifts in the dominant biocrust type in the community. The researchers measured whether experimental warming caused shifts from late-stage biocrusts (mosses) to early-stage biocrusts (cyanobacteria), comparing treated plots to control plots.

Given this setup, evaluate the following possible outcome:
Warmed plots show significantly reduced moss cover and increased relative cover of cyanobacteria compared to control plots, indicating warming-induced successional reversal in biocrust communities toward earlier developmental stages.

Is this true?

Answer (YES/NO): YES